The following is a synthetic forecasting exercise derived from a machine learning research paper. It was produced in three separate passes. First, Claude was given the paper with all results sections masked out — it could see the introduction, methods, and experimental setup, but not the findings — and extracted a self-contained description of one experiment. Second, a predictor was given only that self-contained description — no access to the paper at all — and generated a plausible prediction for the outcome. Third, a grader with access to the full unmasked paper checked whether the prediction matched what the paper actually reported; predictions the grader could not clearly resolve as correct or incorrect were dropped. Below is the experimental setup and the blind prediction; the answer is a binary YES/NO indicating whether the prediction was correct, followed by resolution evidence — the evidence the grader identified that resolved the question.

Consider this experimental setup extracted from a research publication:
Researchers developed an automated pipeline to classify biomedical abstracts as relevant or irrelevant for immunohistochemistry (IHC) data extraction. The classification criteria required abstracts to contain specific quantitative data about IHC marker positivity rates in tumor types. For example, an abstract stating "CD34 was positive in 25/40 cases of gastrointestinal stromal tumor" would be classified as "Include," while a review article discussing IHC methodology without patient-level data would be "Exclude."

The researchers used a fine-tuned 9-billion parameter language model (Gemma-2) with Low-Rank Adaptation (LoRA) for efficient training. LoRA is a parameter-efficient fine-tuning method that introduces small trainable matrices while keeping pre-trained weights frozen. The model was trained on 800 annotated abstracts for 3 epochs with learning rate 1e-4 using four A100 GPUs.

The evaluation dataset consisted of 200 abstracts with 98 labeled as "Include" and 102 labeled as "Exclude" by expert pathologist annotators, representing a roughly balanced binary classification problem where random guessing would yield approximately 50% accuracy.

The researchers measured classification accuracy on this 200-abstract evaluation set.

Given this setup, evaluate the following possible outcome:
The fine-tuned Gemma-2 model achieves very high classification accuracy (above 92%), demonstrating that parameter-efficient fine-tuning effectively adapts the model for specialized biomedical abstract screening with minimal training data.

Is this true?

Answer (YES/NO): NO